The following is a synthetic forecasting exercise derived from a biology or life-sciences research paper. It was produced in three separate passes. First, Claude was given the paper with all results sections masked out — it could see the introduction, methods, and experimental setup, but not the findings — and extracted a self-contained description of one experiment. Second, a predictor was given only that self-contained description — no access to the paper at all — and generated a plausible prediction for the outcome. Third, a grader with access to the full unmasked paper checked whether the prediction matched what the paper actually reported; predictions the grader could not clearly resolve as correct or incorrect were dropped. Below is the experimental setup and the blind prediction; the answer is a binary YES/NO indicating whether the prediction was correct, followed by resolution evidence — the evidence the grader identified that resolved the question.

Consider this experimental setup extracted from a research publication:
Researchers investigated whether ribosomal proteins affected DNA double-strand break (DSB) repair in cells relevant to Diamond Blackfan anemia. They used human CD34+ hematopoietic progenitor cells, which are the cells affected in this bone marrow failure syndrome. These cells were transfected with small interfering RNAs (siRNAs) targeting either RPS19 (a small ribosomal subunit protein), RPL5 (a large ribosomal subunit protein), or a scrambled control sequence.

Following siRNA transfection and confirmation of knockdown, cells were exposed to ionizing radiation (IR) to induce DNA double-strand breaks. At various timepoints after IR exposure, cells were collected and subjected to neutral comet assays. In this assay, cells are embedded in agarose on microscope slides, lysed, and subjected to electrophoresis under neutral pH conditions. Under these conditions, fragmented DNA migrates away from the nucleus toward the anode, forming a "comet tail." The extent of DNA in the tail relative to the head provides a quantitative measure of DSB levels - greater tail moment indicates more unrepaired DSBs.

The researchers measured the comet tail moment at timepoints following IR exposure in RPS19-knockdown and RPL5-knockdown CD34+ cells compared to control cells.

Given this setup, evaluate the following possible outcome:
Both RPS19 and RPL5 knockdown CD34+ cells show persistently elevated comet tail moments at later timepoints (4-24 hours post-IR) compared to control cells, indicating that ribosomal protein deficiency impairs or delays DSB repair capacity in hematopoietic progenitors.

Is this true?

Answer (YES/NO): YES